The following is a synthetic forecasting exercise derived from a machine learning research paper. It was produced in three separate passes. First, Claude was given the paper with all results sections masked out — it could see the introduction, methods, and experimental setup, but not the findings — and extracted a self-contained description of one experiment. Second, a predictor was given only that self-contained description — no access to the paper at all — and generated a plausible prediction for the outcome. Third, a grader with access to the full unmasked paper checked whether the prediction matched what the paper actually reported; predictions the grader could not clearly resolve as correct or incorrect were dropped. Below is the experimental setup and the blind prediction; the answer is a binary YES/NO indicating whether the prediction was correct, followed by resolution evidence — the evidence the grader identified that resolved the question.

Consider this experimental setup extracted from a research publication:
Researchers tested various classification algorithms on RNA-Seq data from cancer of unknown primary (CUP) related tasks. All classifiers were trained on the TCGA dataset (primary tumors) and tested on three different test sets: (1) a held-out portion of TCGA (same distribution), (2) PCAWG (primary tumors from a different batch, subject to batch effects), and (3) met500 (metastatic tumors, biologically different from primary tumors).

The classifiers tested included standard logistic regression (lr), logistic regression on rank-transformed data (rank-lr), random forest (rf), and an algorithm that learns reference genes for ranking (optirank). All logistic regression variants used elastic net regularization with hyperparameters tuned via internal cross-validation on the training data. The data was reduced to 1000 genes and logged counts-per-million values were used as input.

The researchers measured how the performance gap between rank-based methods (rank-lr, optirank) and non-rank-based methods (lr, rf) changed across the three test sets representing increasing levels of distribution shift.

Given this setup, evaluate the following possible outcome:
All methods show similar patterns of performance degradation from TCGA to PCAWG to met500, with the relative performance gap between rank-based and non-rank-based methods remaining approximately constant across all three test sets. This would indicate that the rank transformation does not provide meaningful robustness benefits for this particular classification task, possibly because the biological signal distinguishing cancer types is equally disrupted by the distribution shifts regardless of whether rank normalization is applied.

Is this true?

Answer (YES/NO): NO